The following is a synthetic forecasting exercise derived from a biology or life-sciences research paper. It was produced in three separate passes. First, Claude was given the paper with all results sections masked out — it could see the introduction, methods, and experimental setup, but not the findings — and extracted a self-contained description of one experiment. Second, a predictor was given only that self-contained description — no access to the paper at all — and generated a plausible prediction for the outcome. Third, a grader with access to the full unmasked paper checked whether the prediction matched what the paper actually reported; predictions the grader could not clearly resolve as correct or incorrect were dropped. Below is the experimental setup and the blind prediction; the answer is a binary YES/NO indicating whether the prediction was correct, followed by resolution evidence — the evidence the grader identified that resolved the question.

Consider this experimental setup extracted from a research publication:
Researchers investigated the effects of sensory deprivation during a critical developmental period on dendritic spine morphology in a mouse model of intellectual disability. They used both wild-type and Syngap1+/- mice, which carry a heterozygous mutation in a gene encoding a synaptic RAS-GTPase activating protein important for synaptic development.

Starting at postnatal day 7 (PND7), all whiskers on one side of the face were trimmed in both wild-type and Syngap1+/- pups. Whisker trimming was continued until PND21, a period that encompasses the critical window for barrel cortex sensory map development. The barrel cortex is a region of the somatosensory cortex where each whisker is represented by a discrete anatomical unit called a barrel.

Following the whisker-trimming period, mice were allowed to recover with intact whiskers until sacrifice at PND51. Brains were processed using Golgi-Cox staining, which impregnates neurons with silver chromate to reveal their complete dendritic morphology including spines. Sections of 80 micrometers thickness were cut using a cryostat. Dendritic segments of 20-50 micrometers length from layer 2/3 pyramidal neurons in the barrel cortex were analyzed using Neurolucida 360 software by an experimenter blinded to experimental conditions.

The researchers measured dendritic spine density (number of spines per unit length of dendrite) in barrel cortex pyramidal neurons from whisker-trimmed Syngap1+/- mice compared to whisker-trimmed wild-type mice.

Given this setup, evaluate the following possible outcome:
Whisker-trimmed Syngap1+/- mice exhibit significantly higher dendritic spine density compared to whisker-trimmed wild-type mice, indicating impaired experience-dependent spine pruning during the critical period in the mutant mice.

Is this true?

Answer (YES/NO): NO